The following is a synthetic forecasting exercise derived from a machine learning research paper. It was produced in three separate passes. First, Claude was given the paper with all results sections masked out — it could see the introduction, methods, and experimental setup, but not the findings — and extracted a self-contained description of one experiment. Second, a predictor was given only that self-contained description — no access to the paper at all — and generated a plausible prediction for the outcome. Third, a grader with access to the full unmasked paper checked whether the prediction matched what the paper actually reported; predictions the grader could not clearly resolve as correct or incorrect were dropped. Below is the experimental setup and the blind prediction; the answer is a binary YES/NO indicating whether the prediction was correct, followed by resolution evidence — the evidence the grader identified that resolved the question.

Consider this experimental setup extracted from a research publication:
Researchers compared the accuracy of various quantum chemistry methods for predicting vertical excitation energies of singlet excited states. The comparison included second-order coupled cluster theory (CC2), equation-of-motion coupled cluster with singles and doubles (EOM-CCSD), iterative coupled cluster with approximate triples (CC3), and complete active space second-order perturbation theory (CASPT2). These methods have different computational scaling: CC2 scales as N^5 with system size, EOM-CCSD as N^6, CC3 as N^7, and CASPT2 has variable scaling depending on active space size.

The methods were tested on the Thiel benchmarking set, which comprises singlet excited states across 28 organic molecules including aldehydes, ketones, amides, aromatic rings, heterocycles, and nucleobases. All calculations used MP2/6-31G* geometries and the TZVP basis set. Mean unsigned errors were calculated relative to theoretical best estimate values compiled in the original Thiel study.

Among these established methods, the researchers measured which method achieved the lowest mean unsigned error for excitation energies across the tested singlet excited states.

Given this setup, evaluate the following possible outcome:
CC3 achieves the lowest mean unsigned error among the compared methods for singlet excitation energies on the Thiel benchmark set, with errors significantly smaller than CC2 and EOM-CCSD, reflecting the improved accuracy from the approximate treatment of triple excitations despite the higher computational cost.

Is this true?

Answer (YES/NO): NO